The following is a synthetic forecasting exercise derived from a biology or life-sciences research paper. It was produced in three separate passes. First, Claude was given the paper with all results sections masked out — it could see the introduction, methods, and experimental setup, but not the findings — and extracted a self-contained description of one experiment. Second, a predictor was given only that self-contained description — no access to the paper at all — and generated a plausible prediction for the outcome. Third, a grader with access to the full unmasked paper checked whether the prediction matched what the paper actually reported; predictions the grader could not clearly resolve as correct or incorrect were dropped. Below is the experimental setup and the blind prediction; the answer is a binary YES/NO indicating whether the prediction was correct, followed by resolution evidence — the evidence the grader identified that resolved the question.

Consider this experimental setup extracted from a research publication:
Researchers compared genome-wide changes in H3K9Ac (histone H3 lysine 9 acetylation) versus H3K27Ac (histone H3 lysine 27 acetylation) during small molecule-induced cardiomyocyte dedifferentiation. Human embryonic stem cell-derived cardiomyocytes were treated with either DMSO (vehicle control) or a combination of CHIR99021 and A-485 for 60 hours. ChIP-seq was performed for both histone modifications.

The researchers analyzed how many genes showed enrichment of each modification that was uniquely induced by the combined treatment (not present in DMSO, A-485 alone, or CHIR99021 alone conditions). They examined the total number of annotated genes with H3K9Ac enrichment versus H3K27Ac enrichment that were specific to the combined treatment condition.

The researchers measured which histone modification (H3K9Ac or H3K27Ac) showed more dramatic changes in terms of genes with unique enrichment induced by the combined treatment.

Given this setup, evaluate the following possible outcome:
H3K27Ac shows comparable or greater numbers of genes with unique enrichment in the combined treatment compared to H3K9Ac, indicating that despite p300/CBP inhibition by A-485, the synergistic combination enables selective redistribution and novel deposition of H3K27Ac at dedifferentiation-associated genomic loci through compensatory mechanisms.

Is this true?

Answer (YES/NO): NO